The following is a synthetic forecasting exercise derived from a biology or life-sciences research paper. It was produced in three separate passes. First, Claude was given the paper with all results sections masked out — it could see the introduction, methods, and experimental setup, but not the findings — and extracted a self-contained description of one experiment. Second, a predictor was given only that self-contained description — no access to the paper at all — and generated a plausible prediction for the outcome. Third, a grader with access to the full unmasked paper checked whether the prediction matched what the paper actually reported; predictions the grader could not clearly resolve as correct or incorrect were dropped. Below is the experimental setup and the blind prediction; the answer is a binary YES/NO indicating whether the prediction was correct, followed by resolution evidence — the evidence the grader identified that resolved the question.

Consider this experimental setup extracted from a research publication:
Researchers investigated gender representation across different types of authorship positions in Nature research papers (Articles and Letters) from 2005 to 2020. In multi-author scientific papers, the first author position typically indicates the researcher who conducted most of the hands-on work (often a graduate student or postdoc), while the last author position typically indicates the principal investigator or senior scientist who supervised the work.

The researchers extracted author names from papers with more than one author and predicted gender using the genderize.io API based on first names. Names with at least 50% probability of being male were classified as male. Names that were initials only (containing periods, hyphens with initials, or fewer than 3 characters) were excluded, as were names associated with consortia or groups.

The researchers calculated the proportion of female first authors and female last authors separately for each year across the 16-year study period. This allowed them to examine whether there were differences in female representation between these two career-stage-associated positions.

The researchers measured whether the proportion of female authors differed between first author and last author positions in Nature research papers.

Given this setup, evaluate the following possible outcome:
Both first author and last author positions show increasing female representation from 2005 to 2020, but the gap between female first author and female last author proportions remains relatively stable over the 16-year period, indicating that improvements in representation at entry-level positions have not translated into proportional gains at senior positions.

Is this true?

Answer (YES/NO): NO